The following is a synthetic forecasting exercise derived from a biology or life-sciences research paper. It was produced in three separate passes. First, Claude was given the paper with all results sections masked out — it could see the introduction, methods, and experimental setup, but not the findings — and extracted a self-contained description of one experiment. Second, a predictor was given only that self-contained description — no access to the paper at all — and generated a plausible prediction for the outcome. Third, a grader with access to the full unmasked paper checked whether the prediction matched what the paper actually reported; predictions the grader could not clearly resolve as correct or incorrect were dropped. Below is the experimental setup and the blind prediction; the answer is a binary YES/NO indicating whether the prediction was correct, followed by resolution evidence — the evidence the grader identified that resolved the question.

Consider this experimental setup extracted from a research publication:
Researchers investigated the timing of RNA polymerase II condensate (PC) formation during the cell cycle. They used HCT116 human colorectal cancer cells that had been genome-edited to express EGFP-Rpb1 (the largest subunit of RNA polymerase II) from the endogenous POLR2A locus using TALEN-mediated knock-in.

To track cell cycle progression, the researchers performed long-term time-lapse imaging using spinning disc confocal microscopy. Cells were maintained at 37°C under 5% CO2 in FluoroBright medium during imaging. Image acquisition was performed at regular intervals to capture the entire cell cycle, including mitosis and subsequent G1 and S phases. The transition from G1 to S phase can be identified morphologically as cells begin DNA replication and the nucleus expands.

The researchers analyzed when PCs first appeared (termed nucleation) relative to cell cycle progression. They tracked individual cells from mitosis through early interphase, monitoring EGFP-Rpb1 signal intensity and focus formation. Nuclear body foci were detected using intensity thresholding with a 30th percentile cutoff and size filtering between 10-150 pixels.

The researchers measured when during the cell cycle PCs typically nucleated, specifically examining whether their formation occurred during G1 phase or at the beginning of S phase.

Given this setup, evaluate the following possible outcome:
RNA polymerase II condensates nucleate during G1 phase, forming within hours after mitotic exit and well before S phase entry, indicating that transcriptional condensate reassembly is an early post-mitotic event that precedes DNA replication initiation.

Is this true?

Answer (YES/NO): NO